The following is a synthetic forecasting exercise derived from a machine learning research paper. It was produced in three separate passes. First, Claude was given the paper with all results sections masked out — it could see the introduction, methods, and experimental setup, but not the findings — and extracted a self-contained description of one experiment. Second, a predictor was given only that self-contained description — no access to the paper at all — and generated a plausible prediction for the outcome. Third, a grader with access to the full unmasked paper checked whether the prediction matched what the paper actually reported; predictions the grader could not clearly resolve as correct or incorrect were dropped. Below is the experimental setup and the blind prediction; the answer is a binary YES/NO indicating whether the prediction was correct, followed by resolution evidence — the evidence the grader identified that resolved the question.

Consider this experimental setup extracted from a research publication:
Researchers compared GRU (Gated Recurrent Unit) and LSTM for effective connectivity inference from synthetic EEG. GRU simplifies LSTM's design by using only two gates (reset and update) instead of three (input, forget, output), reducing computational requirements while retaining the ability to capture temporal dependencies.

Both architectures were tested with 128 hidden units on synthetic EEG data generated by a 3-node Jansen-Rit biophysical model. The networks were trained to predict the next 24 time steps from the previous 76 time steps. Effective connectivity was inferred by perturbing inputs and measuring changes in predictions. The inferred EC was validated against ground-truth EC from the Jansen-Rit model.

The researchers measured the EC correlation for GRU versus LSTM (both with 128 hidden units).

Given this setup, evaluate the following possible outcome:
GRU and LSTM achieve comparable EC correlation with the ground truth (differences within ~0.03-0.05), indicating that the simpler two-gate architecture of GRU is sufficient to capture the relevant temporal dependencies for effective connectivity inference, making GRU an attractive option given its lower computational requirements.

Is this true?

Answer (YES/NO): NO